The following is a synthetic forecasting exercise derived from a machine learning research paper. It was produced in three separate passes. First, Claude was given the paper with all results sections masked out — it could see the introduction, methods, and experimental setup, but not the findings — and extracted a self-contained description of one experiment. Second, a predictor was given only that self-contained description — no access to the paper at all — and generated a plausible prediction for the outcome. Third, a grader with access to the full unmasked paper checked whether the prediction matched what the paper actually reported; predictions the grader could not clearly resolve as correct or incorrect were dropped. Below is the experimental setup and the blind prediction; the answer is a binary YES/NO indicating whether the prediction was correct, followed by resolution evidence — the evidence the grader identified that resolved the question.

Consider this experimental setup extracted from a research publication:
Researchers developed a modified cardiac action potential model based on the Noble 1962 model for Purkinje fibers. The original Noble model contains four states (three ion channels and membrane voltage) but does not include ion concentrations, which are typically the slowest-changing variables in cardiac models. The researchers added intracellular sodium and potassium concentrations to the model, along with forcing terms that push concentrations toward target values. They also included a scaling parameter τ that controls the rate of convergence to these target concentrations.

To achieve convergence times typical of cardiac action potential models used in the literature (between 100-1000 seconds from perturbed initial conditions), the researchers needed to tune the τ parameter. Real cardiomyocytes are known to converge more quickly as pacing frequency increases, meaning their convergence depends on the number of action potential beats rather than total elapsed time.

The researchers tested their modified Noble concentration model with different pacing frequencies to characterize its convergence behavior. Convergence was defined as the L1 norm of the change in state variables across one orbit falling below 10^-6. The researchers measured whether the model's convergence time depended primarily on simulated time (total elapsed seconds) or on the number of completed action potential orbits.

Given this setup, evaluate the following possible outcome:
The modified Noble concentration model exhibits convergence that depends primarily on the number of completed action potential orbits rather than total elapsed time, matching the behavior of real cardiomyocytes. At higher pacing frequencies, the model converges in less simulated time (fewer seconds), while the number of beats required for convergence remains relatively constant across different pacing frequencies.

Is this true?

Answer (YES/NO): NO